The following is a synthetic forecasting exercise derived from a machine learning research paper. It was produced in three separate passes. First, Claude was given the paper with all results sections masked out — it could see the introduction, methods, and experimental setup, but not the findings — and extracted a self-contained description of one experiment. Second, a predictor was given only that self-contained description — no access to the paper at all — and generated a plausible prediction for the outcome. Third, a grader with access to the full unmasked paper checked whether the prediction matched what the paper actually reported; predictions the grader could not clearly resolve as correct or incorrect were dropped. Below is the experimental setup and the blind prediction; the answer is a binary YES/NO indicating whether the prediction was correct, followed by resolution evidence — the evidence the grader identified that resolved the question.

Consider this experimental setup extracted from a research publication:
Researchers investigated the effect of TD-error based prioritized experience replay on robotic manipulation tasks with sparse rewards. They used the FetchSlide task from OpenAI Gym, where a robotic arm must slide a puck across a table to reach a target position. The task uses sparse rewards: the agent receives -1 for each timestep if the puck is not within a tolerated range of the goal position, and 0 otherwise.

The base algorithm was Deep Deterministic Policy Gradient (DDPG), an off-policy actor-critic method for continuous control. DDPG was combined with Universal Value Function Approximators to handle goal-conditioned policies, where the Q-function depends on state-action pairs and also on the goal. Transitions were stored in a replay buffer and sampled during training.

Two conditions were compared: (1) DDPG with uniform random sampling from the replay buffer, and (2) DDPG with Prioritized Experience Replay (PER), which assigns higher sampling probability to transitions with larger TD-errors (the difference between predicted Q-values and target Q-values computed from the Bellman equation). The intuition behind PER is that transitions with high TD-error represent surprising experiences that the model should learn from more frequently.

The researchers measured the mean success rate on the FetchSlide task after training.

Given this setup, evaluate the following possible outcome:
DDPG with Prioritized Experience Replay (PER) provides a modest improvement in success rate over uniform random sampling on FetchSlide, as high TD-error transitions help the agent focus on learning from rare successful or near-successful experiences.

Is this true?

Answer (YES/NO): NO